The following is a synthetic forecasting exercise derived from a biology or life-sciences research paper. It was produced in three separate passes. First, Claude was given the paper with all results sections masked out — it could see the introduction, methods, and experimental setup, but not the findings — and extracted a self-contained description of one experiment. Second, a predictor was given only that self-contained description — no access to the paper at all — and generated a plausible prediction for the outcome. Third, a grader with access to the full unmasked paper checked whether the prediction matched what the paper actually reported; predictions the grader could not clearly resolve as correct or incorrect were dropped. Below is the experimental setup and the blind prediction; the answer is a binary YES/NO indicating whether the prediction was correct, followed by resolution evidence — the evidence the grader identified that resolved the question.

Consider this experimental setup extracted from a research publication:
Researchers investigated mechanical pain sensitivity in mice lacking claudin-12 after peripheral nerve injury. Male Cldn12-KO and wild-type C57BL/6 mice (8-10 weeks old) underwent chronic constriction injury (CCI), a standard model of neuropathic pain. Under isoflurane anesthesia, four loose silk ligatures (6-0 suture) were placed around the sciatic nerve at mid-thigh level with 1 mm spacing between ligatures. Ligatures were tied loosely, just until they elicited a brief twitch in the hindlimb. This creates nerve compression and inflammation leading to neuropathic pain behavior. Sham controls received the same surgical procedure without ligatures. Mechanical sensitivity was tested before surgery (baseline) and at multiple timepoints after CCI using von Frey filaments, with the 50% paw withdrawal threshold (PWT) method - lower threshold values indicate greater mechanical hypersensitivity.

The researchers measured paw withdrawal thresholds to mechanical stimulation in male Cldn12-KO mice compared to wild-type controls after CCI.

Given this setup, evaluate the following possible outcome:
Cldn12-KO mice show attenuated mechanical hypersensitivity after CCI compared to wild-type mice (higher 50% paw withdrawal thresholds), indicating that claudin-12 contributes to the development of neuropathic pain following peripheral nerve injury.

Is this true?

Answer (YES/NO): NO